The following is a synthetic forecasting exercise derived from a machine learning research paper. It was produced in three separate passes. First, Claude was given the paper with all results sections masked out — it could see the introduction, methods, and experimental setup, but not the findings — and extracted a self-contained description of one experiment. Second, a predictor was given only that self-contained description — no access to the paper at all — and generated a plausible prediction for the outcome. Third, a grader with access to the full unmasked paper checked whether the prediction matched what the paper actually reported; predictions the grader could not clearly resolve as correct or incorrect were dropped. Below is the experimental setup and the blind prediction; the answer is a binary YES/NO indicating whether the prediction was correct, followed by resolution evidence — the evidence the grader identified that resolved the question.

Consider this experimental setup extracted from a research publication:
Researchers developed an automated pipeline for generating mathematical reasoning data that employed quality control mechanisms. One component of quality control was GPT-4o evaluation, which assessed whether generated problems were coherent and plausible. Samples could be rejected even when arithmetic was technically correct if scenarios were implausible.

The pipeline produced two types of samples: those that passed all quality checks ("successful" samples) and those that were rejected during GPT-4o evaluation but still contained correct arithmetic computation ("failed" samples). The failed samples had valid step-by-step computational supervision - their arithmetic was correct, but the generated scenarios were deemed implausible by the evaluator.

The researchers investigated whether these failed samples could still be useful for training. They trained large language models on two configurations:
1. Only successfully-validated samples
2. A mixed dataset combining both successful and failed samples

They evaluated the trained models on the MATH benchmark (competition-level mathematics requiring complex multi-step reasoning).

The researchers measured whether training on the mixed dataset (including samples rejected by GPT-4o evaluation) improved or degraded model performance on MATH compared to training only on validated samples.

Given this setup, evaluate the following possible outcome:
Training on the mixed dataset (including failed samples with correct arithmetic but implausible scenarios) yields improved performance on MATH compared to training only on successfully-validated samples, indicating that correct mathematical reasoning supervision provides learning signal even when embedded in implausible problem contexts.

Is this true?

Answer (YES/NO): YES